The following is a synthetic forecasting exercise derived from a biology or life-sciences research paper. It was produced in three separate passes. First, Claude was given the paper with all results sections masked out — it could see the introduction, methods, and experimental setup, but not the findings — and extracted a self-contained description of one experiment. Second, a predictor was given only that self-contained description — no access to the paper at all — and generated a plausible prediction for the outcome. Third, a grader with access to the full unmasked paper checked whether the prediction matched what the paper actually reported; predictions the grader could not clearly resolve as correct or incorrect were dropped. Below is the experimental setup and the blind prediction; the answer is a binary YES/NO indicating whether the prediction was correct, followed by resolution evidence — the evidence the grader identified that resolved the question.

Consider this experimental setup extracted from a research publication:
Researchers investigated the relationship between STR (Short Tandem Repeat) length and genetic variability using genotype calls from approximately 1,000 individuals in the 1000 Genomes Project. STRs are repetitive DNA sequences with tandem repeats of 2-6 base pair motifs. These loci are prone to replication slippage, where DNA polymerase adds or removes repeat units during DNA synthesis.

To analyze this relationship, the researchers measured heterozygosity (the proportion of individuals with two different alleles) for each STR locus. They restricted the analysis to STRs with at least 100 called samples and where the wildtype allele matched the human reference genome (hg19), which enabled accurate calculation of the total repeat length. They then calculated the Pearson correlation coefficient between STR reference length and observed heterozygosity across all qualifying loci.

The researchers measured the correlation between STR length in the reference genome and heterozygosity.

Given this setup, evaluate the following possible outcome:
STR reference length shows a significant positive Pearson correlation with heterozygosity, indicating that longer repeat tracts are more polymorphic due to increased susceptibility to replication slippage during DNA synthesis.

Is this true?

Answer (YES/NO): YES